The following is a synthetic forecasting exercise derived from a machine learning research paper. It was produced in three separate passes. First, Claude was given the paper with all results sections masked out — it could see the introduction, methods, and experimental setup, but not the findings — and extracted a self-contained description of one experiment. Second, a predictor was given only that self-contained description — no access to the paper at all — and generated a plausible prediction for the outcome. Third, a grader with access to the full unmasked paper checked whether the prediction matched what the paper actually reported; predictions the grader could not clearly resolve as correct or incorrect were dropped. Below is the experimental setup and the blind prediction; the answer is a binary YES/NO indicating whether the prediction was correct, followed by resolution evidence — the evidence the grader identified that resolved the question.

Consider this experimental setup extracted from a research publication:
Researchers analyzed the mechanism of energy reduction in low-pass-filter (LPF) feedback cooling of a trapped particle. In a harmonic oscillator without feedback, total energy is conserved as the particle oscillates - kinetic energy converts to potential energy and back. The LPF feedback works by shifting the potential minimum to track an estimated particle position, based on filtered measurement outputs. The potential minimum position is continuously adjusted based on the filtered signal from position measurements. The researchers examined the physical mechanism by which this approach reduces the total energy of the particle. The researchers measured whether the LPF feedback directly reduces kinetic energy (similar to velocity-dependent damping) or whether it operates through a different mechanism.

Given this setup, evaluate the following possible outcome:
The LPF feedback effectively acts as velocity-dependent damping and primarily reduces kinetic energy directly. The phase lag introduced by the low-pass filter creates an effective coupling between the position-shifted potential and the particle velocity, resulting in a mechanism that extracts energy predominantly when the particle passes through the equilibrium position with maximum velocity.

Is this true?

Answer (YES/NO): NO